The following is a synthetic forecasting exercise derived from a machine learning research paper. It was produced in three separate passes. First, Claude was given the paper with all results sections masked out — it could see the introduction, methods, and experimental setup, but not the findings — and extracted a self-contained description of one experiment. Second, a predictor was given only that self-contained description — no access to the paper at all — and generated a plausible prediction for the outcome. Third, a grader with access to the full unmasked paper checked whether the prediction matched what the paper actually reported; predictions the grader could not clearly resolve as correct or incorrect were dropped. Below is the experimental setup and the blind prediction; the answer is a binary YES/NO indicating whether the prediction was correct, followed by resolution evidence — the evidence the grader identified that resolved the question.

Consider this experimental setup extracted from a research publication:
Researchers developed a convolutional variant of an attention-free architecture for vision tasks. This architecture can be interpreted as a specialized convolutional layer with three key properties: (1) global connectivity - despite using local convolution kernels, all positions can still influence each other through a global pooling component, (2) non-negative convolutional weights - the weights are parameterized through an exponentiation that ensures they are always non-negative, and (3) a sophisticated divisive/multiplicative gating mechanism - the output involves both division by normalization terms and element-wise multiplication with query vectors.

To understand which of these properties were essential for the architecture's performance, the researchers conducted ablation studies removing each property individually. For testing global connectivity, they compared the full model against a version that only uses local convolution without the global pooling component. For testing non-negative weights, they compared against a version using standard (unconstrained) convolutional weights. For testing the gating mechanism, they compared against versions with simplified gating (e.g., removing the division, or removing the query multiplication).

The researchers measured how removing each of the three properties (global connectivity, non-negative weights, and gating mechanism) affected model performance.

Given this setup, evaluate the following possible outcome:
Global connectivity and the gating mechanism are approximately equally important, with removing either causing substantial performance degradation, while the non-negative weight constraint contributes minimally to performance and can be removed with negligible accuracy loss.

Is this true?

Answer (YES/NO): NO